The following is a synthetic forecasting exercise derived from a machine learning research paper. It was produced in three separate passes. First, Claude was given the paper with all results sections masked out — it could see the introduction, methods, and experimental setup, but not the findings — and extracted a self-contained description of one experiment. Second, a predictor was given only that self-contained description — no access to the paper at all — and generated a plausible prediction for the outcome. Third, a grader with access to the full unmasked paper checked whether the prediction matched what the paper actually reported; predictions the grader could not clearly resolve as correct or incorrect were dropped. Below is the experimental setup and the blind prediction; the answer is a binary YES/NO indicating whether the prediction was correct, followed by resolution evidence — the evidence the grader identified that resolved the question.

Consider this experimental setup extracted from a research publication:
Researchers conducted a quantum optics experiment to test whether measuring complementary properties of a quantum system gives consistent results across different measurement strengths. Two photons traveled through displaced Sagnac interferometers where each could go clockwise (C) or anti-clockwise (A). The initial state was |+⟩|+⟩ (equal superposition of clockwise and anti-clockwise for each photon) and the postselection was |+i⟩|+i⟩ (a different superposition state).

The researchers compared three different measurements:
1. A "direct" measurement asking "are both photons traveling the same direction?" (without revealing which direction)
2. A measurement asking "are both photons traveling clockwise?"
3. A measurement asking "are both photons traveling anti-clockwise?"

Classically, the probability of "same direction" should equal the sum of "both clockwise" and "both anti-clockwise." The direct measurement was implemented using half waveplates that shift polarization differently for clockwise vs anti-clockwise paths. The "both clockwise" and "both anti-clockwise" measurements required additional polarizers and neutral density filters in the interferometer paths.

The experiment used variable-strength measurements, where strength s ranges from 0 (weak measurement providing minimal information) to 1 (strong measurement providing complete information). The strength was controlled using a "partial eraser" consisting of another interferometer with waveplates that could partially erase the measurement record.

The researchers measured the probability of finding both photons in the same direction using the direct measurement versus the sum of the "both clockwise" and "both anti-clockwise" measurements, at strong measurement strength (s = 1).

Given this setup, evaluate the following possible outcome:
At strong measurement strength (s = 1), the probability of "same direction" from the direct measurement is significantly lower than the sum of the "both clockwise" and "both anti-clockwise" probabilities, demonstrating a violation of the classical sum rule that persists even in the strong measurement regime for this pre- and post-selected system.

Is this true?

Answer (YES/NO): YES